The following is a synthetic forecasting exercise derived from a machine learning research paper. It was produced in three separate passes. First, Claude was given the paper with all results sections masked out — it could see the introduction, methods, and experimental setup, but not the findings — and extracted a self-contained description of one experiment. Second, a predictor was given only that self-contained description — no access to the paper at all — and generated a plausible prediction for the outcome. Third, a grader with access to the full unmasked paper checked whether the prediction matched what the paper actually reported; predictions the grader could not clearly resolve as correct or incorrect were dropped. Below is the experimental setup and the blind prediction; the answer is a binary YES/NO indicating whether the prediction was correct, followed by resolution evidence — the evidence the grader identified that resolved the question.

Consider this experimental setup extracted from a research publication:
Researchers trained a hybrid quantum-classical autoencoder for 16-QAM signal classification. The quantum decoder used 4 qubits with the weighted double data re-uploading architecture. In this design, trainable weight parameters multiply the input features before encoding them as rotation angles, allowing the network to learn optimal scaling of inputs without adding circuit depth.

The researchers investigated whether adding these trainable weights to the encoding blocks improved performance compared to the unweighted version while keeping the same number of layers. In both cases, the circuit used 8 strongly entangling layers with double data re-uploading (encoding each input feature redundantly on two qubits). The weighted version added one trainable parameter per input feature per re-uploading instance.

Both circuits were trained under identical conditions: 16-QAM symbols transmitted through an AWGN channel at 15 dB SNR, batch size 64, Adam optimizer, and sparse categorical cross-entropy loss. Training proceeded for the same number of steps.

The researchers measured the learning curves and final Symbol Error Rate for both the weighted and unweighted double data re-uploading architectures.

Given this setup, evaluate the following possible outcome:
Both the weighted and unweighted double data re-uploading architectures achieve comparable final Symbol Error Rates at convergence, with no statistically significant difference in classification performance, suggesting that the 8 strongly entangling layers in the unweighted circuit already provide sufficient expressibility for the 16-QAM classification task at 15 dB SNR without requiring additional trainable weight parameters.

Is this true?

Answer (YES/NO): NO